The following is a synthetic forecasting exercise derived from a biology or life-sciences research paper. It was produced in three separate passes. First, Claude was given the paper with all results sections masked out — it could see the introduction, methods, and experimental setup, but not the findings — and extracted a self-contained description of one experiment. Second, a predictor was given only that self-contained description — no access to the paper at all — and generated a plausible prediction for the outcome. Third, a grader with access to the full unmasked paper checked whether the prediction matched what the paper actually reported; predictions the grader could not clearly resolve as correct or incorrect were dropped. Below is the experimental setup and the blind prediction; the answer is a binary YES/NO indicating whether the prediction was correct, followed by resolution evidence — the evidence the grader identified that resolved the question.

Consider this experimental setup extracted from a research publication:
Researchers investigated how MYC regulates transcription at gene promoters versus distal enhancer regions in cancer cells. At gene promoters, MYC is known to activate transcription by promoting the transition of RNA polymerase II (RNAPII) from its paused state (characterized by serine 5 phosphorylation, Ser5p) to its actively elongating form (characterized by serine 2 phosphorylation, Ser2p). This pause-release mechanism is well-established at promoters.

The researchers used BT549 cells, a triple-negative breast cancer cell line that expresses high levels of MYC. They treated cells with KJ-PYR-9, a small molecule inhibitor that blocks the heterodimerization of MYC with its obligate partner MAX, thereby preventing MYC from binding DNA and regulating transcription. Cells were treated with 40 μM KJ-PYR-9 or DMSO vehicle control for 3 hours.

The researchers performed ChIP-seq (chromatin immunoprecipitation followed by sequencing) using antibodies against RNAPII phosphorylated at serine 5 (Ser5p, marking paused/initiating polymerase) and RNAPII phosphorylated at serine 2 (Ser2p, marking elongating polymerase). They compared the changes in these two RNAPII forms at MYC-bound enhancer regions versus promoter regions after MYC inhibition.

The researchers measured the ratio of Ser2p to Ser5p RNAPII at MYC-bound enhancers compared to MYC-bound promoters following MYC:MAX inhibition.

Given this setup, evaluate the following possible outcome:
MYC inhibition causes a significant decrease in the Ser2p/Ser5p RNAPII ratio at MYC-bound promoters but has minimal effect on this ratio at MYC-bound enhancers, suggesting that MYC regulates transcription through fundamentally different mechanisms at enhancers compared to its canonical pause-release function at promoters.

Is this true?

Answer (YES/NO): NO